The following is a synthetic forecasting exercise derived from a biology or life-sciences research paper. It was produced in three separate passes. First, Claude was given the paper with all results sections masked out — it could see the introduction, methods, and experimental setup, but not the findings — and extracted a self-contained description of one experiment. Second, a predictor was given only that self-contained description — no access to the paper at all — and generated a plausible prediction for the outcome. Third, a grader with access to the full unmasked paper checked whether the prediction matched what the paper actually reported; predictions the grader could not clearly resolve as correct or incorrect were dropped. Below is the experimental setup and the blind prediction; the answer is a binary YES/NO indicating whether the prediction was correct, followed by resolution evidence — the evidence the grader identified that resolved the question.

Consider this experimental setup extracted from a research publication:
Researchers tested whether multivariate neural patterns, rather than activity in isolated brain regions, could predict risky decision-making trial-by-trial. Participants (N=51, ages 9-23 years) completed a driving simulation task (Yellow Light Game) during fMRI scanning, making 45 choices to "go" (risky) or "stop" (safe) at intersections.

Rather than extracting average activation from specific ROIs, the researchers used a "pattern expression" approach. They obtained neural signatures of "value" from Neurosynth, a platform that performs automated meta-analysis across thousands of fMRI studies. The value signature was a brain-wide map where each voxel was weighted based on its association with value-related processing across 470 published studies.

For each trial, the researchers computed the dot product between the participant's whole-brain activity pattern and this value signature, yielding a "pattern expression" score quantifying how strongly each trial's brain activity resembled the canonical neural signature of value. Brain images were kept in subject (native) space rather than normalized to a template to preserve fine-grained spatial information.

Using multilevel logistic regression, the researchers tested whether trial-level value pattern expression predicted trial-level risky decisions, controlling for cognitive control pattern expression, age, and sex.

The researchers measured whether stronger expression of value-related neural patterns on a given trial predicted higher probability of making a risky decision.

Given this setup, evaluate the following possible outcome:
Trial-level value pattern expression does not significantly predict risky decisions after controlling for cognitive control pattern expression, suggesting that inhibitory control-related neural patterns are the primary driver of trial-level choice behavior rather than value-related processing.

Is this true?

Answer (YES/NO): YES